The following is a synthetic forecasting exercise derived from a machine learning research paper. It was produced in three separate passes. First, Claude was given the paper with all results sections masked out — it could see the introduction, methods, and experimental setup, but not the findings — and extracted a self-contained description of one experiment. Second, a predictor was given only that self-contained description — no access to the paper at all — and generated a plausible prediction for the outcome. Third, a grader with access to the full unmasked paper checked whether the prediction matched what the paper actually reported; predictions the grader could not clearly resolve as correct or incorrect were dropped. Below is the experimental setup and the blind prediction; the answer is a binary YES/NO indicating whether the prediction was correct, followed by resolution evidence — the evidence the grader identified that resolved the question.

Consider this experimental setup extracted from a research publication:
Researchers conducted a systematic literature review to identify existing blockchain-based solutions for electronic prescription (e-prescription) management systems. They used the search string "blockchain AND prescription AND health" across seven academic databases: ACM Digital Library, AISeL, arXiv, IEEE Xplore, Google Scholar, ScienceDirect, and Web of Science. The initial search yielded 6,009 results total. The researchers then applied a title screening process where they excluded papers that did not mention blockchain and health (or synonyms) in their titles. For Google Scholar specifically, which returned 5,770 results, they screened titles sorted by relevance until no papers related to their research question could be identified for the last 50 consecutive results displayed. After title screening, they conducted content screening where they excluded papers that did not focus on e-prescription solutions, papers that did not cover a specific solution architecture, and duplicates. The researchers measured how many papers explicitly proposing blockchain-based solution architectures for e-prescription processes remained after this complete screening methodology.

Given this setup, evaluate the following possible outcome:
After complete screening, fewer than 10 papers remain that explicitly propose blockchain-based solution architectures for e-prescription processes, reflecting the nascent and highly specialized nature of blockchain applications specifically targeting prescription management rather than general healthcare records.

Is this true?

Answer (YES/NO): YES